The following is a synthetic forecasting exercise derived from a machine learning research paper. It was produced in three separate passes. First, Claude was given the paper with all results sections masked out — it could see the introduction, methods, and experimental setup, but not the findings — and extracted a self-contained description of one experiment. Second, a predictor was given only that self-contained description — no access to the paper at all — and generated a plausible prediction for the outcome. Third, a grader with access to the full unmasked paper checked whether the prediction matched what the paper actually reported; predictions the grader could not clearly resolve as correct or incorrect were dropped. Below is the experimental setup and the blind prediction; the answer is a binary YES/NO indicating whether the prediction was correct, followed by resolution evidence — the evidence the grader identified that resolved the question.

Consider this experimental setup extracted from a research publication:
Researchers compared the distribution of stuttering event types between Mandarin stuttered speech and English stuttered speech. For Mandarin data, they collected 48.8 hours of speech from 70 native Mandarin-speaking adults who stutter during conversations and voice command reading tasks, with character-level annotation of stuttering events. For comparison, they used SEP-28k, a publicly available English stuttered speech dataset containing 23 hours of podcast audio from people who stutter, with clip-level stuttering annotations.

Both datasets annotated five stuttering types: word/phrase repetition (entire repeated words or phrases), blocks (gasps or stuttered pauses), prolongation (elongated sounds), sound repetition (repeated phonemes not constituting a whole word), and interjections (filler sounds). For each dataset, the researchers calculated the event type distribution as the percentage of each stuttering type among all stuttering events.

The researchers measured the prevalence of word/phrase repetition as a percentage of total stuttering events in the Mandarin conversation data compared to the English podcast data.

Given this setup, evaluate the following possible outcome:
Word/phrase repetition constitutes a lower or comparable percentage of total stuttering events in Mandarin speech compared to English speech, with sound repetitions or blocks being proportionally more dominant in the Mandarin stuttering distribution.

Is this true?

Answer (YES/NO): NO